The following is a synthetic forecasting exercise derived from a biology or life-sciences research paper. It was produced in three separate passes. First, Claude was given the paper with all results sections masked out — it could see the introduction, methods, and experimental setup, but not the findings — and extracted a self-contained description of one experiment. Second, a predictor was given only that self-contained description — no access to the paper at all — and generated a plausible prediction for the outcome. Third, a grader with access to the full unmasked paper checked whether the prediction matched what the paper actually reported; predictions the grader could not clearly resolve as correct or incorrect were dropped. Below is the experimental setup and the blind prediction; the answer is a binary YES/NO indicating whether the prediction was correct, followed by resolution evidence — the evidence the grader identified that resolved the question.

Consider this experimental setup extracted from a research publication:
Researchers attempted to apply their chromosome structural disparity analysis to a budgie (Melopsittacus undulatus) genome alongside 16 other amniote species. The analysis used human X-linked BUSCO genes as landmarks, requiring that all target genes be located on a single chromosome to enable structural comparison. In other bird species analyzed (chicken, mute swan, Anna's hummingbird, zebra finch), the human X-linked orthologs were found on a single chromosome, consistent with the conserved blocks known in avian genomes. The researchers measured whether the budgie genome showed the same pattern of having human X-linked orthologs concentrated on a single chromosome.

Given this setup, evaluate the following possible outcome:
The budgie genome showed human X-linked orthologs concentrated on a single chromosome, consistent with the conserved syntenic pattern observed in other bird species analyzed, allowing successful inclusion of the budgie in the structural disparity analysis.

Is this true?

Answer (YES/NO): NO